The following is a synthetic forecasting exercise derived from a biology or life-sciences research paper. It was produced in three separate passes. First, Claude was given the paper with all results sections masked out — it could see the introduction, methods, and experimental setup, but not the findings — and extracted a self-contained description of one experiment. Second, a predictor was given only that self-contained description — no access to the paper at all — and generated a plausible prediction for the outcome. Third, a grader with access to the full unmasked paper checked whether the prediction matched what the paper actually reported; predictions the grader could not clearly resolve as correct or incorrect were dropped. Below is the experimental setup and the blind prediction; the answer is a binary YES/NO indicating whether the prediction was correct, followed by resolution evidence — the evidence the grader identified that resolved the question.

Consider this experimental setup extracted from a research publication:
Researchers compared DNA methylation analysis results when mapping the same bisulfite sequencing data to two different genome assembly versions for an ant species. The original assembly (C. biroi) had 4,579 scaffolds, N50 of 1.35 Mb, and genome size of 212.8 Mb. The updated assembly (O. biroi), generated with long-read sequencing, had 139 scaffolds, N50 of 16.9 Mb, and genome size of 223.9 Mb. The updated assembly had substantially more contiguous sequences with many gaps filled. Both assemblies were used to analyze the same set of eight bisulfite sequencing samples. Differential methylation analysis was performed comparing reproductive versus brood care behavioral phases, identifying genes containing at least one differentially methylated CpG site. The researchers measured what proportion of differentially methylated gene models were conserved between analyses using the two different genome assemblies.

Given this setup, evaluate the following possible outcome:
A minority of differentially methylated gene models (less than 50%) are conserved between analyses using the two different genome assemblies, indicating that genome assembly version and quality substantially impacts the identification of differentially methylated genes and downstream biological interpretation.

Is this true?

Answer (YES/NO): NO